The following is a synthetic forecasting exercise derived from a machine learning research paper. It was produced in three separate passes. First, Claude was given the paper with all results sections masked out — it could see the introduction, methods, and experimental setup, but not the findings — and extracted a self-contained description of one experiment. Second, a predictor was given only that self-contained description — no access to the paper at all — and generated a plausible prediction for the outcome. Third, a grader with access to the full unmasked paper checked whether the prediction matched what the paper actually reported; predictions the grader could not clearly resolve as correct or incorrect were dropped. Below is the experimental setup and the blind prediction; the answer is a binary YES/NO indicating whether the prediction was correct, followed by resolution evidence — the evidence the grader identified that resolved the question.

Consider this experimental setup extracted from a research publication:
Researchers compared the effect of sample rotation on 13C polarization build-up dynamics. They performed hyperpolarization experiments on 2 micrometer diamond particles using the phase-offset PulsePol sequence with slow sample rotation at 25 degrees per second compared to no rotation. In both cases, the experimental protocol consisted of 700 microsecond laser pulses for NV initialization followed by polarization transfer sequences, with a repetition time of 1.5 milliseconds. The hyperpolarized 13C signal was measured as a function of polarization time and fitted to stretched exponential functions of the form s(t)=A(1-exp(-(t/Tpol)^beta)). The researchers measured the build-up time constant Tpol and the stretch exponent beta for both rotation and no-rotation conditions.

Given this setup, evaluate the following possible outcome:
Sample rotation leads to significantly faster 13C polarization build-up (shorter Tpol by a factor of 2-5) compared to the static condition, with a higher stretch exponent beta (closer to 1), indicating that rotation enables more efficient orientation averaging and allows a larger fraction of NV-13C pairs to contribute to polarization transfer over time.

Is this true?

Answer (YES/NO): NO